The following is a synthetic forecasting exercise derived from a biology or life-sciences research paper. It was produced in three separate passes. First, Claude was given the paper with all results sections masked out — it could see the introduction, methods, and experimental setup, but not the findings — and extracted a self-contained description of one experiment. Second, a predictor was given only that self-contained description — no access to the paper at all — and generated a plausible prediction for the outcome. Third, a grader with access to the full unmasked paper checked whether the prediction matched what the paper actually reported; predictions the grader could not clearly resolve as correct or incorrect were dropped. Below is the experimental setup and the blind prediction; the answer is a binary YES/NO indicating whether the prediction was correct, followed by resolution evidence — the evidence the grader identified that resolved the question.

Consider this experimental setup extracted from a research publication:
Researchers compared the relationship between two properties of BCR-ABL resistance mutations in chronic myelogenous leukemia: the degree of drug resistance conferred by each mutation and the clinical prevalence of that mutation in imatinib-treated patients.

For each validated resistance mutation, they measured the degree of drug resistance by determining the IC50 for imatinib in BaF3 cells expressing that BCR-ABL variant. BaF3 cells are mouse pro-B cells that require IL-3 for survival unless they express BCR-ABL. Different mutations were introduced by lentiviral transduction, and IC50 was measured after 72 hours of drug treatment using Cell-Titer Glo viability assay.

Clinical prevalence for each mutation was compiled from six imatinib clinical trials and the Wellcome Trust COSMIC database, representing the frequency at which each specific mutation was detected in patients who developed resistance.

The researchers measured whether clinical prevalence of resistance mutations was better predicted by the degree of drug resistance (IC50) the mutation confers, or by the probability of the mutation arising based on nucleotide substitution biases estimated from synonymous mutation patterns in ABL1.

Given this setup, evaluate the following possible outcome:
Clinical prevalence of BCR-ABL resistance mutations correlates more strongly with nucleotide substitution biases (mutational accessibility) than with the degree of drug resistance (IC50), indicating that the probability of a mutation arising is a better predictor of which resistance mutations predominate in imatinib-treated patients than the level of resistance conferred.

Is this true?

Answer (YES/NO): YES